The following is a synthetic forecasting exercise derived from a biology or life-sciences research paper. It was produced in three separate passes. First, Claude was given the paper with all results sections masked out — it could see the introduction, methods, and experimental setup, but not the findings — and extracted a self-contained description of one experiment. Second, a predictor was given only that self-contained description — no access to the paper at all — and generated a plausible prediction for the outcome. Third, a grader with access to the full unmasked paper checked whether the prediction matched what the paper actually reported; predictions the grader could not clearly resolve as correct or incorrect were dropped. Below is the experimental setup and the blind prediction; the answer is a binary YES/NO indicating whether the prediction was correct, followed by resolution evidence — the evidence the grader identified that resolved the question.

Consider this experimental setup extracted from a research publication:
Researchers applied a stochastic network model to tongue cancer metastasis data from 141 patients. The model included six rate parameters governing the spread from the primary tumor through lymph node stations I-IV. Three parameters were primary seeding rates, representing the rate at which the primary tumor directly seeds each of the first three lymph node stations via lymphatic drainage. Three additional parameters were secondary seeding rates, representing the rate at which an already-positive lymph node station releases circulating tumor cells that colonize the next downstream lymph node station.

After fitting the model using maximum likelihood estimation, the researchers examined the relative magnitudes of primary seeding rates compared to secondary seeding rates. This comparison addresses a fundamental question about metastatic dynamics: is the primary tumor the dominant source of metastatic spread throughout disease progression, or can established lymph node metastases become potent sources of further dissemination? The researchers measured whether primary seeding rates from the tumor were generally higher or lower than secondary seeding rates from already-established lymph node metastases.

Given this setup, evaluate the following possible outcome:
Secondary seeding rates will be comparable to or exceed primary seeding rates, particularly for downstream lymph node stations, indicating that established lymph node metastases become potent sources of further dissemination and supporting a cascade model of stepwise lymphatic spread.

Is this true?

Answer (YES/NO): YES